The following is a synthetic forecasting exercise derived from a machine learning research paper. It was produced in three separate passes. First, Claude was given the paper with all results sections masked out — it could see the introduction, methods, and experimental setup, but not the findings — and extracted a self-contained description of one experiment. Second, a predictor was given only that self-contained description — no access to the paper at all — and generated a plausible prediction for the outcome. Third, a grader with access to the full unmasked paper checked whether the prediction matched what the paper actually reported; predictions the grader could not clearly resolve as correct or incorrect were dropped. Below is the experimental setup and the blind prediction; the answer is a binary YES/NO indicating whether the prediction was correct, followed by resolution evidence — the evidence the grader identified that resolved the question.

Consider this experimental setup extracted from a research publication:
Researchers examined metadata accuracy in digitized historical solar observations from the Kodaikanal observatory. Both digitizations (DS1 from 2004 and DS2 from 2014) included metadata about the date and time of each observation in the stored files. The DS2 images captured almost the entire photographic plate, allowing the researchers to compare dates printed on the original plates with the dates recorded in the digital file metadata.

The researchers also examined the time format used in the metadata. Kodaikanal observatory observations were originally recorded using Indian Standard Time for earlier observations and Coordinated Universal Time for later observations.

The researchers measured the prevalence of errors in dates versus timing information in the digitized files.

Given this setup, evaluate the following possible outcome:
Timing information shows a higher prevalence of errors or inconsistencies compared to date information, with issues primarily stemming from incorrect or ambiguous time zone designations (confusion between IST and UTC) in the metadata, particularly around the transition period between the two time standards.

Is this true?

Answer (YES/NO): NO